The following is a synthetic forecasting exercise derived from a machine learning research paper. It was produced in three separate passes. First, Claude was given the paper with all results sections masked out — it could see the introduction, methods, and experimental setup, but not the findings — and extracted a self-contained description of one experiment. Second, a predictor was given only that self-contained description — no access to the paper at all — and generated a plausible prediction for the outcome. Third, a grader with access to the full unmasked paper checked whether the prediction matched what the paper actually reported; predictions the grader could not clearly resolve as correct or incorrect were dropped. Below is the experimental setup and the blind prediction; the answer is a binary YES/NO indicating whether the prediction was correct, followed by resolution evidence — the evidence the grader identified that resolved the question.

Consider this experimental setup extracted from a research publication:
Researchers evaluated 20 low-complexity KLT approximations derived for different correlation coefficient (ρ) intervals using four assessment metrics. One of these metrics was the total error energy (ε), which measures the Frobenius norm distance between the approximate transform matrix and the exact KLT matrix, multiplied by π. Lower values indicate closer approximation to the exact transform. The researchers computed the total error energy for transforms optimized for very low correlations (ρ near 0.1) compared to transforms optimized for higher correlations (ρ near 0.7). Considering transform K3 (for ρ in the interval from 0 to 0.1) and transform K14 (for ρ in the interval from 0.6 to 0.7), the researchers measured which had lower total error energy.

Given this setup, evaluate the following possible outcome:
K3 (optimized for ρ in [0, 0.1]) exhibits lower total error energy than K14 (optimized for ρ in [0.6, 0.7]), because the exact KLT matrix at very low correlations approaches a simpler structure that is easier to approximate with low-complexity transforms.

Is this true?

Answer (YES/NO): YES